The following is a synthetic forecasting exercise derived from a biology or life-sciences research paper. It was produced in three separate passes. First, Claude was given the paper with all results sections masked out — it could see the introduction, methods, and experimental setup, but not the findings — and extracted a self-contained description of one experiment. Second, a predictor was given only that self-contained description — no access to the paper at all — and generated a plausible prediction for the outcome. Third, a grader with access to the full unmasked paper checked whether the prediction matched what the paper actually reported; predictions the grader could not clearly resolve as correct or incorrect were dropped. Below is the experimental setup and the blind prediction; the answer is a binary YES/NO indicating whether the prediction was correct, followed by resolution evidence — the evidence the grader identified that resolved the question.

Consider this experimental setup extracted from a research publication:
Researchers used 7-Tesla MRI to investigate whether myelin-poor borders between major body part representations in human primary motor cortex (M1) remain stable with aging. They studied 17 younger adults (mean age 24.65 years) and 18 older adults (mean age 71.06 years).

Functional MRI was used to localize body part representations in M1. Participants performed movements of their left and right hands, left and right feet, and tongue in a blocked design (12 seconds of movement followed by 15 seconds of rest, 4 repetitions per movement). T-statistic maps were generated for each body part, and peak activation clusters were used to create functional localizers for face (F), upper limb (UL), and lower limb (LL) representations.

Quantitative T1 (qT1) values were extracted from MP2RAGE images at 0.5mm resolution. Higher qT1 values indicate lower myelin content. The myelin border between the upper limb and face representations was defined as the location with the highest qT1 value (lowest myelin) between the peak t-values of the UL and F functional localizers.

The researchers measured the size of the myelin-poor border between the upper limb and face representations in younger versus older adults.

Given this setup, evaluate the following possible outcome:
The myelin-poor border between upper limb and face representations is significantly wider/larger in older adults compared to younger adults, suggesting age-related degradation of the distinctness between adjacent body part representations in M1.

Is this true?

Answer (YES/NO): NO